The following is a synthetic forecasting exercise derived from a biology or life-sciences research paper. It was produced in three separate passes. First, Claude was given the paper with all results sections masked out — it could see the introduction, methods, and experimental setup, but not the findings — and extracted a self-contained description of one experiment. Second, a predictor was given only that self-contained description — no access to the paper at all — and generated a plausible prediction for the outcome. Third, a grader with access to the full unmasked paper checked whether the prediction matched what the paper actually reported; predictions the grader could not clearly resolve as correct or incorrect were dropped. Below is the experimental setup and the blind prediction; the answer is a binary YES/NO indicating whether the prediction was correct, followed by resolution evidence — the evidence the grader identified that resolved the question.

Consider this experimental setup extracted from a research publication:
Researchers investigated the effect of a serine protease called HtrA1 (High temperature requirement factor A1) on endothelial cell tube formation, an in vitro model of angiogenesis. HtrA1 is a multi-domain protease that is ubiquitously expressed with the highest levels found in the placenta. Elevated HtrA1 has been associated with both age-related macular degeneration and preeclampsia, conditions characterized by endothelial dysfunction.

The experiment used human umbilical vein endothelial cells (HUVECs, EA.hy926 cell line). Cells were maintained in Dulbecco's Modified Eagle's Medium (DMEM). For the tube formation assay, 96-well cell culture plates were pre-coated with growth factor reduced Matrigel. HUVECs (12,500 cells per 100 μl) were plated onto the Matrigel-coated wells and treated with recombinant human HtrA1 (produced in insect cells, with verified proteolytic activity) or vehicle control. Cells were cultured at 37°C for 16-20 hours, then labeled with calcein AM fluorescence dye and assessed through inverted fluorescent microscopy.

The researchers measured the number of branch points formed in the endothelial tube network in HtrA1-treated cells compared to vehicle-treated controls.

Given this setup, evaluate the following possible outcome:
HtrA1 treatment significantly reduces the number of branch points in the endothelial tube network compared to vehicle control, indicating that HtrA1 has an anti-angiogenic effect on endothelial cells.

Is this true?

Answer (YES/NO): NO